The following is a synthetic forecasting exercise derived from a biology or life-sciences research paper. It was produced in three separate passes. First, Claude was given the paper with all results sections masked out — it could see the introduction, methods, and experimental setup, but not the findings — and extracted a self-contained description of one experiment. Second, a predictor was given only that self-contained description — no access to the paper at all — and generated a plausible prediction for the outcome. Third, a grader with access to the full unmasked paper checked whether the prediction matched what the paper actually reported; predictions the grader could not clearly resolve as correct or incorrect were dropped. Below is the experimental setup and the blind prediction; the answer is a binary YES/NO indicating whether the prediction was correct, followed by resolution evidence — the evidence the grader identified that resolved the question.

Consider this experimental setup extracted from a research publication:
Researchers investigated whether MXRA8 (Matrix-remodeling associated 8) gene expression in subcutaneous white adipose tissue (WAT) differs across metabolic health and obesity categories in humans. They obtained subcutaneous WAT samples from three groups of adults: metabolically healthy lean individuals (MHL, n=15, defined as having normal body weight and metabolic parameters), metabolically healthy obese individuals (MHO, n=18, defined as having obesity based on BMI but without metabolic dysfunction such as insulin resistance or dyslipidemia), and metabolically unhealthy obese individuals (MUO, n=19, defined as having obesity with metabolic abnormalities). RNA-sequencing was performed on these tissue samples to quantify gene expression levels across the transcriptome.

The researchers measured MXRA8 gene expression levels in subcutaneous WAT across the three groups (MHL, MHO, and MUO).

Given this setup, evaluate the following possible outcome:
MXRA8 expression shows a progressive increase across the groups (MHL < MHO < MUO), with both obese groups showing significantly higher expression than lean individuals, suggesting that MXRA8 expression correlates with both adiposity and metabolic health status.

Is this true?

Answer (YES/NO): YES